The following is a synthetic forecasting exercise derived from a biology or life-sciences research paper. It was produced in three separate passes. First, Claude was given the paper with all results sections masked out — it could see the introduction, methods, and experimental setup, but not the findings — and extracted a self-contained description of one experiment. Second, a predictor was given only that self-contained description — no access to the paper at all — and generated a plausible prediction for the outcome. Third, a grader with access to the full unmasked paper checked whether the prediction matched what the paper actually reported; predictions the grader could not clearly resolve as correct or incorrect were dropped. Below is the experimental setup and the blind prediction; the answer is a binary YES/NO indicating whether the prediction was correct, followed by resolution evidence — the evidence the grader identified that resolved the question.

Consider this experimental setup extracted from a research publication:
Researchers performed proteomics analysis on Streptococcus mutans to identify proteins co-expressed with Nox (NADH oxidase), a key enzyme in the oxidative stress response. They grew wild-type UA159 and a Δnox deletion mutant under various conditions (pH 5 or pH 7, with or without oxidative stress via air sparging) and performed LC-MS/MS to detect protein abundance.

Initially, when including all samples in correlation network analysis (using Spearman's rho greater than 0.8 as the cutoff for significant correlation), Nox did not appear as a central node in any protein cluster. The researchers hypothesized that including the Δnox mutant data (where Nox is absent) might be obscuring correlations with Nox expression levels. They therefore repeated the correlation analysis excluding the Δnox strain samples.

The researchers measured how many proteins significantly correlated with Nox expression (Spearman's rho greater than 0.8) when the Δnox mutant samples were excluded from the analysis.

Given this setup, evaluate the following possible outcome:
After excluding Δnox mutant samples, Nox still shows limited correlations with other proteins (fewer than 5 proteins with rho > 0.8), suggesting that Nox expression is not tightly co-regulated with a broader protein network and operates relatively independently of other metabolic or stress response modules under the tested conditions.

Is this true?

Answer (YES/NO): NO